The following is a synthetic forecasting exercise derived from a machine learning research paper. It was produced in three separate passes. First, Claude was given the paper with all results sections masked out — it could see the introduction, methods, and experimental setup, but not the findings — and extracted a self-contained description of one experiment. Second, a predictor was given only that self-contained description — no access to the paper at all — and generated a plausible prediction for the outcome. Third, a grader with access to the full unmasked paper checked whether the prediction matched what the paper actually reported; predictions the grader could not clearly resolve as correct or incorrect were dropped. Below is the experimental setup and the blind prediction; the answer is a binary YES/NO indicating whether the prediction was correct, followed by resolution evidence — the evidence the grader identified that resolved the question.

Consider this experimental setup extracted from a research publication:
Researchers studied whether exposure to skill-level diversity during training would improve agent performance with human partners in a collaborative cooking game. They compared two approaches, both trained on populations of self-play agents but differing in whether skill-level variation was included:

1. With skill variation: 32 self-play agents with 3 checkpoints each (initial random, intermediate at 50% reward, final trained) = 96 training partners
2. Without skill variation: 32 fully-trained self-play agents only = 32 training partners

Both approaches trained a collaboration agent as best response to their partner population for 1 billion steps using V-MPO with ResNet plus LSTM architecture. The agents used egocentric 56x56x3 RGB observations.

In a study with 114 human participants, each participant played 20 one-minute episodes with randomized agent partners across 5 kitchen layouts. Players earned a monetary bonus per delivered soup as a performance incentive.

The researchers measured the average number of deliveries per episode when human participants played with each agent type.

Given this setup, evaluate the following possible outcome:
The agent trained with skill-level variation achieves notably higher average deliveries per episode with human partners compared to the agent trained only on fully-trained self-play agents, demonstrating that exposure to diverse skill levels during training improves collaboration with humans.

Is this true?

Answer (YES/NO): YES